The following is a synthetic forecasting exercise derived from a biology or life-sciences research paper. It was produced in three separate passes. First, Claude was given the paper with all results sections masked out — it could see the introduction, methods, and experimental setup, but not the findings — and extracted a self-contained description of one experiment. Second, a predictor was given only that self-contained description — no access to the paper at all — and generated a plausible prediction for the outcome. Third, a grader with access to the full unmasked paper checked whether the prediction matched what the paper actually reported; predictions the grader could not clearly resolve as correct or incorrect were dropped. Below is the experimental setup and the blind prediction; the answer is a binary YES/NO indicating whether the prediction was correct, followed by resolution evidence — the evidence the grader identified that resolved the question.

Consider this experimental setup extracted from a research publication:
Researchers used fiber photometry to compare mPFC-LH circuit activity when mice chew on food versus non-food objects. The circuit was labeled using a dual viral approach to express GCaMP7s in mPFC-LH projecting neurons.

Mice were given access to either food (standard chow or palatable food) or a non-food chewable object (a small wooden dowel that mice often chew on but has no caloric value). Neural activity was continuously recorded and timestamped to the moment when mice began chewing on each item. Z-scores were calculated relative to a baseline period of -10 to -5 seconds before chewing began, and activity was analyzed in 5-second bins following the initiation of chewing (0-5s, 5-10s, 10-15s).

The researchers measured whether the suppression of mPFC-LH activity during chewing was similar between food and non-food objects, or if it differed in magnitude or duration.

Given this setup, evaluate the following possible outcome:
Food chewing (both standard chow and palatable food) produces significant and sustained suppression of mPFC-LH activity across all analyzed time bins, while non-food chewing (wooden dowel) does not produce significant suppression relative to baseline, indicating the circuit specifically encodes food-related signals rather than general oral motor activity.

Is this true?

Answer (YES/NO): NO